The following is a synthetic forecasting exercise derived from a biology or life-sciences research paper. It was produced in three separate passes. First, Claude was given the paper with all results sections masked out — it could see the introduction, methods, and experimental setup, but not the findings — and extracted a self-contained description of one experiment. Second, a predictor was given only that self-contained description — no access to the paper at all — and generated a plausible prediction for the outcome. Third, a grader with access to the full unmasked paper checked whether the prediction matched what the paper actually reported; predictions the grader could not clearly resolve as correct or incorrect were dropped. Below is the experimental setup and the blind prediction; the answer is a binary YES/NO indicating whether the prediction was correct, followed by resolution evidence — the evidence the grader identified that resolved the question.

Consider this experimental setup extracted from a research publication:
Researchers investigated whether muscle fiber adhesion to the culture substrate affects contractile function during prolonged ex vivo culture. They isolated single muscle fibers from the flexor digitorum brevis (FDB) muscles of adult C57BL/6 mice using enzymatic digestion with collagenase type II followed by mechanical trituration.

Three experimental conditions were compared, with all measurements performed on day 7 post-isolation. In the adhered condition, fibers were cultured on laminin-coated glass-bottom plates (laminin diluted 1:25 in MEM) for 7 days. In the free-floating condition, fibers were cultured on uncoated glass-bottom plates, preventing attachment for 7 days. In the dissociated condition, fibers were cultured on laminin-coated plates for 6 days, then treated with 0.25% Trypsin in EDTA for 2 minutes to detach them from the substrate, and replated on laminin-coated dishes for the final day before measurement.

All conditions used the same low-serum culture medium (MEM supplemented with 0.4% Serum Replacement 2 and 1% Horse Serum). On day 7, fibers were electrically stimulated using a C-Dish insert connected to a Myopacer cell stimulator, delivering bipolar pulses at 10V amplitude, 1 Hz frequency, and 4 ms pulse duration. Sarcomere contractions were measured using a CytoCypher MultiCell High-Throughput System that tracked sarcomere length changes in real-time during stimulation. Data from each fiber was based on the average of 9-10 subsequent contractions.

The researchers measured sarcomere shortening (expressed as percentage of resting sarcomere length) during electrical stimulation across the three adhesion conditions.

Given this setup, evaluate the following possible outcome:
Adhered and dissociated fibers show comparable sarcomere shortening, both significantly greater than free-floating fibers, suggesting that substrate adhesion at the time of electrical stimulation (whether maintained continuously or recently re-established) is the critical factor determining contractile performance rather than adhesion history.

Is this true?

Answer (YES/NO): NO